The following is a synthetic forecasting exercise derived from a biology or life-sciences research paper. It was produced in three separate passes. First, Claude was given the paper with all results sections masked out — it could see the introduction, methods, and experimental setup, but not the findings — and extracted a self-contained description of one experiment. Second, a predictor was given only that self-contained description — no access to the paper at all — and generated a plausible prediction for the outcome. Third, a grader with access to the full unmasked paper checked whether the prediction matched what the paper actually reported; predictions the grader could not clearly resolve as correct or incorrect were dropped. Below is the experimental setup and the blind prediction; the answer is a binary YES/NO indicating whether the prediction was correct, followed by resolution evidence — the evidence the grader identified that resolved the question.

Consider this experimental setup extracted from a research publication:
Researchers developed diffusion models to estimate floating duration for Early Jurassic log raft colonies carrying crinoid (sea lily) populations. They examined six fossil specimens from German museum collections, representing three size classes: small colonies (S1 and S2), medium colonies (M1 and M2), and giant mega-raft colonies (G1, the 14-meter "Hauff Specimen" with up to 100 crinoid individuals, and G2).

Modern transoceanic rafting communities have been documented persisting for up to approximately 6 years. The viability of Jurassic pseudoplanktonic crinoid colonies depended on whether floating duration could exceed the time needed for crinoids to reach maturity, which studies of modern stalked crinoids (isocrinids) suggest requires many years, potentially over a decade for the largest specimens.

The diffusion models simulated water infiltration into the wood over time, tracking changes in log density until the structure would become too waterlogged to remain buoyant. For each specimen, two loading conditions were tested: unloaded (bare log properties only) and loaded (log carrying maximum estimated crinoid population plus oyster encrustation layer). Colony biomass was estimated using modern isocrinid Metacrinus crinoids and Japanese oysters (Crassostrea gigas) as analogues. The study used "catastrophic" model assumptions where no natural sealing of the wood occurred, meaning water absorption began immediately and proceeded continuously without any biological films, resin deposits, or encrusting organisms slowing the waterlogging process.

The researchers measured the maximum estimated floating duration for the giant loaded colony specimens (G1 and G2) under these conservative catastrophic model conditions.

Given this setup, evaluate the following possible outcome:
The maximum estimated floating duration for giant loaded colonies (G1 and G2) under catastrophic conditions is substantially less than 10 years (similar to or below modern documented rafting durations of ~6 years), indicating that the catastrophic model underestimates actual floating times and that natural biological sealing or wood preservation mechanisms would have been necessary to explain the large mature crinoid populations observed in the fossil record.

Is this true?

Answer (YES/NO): YES